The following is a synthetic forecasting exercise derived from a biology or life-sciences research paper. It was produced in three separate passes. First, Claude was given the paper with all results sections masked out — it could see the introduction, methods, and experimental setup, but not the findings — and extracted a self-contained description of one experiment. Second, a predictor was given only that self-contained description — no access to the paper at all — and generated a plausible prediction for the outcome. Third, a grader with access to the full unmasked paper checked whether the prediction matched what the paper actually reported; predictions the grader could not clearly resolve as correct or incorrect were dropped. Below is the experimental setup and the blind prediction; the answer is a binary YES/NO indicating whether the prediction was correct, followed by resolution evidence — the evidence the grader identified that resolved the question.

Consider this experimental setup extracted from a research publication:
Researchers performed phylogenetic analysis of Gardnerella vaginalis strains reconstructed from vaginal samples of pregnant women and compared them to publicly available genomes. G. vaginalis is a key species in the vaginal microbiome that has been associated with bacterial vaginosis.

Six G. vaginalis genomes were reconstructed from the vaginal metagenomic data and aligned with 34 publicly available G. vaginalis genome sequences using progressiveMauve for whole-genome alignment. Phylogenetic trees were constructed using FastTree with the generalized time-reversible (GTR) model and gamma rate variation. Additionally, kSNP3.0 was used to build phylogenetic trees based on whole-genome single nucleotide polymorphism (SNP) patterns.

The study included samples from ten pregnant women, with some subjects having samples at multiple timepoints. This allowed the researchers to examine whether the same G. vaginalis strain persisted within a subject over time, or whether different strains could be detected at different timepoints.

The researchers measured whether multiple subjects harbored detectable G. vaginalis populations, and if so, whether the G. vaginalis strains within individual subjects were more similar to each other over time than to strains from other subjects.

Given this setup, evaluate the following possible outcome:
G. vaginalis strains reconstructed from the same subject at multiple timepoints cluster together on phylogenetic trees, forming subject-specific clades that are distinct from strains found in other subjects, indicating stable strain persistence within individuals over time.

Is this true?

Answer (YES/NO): NO